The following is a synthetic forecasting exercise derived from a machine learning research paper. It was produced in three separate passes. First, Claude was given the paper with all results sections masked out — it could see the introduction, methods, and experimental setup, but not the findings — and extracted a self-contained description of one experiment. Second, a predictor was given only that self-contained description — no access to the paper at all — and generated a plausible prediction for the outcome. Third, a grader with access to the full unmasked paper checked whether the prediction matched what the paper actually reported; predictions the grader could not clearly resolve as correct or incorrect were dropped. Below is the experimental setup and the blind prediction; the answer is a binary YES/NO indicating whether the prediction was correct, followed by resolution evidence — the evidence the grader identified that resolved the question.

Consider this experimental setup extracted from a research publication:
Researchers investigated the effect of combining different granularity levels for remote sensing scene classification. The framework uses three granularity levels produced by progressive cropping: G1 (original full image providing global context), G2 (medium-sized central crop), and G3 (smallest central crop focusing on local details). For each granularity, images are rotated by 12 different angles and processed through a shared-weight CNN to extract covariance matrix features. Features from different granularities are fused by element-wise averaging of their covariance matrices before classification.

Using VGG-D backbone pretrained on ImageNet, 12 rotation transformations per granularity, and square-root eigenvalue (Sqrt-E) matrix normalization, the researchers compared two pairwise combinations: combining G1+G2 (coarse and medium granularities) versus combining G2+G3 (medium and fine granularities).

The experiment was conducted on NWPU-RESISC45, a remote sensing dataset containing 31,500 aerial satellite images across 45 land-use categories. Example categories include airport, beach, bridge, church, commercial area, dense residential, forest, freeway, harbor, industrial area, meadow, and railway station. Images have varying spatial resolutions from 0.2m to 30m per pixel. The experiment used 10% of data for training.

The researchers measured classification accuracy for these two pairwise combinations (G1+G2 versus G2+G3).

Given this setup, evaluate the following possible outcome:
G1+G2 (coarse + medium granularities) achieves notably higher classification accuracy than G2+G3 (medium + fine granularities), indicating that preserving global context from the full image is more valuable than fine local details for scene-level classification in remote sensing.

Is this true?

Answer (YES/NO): NO